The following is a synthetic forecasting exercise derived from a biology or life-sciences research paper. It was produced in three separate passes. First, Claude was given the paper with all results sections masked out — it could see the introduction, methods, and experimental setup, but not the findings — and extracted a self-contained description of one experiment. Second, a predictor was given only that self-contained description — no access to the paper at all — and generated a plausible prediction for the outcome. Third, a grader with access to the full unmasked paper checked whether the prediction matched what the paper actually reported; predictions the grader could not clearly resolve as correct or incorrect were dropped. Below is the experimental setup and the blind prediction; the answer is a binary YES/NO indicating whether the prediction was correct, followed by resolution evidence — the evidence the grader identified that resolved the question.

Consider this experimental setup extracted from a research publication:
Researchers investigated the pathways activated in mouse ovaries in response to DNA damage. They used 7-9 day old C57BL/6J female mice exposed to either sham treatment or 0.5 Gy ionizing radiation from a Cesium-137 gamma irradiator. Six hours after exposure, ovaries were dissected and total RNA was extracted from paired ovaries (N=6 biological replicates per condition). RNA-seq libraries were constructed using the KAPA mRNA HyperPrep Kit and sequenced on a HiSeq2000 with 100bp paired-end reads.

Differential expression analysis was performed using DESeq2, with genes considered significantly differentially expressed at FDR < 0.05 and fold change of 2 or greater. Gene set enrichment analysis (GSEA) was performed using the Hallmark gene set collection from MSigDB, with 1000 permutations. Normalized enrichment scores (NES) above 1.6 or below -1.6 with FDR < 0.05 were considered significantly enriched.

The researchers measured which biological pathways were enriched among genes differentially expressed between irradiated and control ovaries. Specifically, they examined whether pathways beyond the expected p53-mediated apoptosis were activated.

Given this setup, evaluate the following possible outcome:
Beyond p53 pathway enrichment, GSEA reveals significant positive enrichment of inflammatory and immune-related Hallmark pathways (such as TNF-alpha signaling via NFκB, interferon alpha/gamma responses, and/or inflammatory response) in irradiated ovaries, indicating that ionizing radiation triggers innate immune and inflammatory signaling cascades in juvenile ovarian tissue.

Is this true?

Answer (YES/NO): YES